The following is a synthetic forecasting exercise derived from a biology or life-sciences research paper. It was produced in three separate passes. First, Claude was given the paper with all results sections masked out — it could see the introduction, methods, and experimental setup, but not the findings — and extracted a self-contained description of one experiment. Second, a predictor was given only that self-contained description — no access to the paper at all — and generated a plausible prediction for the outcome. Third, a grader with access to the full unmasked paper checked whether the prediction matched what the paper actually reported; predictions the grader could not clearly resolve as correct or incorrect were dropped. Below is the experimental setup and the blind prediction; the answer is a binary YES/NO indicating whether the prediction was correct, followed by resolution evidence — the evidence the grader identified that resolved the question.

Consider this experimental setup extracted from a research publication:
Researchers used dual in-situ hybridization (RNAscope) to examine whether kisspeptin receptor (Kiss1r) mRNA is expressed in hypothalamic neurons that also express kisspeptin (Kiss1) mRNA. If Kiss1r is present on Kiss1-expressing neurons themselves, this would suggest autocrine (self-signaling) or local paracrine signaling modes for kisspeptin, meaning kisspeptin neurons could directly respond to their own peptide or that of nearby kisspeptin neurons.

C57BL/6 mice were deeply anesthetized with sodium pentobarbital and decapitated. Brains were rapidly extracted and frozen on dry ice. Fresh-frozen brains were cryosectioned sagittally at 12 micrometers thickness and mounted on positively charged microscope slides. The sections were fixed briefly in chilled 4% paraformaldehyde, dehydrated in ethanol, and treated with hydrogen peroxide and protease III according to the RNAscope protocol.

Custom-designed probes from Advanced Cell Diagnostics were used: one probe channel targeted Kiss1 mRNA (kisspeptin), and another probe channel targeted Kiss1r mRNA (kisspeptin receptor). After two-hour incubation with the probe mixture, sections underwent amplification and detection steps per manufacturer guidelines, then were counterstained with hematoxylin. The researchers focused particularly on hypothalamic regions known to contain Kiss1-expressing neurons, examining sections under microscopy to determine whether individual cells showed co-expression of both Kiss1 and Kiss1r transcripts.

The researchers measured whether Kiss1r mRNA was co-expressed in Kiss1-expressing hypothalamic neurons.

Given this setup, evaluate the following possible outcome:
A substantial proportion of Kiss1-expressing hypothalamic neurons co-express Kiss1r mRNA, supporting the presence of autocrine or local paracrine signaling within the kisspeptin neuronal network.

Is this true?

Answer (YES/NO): YES